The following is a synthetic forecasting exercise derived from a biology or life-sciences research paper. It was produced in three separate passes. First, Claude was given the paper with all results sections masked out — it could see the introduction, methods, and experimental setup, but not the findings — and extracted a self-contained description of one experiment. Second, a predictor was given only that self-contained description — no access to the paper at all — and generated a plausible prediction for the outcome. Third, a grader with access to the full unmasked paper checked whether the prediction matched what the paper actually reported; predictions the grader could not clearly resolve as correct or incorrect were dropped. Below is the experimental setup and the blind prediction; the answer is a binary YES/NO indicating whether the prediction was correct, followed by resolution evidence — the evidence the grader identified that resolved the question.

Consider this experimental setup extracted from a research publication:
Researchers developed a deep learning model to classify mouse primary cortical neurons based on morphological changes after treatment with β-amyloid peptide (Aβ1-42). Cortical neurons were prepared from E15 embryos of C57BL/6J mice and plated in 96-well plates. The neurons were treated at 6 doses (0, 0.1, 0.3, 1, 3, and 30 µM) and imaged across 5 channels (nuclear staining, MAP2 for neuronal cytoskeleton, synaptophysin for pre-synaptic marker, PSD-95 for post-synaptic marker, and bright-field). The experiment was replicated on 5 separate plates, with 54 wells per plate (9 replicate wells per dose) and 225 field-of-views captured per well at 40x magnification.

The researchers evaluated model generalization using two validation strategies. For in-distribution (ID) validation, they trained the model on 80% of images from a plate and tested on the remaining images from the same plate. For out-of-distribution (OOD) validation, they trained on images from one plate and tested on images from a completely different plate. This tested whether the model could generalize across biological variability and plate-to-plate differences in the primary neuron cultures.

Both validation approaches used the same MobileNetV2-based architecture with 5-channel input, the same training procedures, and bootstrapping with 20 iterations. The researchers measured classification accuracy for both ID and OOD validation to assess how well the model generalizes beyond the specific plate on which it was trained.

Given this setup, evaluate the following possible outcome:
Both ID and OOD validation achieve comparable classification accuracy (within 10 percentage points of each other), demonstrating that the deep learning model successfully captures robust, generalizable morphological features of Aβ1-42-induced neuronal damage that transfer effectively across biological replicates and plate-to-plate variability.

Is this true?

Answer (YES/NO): YES